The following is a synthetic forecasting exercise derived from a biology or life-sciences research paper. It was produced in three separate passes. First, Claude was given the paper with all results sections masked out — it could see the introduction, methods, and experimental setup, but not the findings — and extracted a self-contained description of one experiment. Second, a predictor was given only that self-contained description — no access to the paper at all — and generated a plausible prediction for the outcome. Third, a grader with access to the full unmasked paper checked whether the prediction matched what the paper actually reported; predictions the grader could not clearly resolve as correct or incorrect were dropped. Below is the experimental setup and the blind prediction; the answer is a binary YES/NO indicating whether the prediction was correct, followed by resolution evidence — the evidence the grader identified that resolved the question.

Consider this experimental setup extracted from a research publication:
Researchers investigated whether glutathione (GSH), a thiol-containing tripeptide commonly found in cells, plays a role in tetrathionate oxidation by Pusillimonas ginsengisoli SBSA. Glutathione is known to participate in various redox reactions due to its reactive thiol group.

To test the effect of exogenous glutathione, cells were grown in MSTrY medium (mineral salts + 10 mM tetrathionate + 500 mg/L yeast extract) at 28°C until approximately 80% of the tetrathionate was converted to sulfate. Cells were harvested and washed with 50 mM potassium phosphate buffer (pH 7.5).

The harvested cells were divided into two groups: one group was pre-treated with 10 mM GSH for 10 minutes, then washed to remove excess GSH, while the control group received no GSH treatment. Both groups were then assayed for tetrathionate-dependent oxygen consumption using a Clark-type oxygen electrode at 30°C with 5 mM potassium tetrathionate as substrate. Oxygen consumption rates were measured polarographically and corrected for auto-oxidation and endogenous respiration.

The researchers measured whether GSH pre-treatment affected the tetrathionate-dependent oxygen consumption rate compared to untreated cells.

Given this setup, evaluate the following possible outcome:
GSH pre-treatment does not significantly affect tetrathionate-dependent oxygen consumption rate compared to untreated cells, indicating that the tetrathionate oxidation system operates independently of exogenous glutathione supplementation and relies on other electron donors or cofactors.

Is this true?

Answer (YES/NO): NO